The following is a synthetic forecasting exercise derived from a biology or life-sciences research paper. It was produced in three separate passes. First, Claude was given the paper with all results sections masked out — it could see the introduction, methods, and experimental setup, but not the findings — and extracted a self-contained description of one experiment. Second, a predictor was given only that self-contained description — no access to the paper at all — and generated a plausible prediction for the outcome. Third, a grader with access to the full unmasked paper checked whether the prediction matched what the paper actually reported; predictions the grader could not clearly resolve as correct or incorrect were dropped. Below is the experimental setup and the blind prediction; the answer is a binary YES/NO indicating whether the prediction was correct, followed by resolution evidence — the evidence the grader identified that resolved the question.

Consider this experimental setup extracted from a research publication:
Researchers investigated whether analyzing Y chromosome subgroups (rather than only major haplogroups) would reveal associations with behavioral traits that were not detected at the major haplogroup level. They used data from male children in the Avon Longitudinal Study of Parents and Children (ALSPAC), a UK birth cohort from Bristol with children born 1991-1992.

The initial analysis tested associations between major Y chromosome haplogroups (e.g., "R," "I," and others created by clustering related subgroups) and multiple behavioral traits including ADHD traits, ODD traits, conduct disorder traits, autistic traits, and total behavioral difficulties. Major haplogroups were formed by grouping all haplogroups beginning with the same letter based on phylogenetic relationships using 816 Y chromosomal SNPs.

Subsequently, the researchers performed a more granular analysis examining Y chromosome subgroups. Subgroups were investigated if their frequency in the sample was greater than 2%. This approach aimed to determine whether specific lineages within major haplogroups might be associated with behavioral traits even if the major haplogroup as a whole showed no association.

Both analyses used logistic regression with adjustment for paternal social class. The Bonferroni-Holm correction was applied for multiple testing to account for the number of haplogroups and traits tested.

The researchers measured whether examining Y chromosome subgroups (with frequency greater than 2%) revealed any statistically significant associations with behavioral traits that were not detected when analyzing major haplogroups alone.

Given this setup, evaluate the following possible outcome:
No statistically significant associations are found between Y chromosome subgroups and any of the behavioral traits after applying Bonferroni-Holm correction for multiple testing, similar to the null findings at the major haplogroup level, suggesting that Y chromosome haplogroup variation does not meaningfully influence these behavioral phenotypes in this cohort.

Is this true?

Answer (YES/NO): YES